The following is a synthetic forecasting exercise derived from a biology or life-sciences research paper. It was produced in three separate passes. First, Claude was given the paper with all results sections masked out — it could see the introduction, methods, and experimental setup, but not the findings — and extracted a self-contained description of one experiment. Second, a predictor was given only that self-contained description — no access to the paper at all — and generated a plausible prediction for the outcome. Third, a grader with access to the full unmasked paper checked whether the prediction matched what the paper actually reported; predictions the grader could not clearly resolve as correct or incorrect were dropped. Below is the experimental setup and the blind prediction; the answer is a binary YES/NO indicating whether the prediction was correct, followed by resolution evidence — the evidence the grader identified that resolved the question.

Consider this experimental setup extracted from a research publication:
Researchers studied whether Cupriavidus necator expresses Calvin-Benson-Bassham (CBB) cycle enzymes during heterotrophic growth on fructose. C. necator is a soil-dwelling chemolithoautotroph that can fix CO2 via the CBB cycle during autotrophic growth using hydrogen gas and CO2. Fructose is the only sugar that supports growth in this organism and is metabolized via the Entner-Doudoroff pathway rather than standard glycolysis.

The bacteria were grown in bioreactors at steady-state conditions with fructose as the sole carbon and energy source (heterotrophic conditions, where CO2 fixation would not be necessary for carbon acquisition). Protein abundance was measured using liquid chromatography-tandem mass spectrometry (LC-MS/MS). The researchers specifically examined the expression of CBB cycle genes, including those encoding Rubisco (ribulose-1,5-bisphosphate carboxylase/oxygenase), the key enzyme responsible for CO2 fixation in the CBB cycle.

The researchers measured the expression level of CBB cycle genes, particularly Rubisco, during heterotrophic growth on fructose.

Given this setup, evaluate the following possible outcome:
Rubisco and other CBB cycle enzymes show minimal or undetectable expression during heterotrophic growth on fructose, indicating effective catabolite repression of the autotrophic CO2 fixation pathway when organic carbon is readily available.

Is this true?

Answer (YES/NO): NO